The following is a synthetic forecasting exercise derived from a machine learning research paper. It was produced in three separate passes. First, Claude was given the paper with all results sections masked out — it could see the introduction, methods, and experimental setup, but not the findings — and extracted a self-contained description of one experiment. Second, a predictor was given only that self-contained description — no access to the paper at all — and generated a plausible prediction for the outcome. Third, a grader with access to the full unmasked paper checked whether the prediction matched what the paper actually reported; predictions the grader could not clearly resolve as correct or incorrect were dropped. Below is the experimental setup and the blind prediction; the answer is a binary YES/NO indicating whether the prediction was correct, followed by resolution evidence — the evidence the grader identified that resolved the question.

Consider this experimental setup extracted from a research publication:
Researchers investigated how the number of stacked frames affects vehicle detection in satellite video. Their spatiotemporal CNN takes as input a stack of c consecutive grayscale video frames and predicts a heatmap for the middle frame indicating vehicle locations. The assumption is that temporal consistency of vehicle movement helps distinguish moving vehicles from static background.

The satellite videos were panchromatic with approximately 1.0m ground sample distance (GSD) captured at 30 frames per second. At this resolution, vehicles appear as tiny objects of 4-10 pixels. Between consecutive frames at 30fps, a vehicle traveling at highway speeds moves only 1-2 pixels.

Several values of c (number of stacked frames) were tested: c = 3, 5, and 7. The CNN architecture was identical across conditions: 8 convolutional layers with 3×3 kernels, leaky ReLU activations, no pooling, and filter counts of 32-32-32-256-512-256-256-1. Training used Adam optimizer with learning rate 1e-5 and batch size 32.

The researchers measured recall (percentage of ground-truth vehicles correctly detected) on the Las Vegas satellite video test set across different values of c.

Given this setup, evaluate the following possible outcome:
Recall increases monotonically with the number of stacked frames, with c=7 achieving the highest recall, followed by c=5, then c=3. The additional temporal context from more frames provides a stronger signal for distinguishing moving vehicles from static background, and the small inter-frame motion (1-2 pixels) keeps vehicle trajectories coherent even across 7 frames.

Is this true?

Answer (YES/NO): NO